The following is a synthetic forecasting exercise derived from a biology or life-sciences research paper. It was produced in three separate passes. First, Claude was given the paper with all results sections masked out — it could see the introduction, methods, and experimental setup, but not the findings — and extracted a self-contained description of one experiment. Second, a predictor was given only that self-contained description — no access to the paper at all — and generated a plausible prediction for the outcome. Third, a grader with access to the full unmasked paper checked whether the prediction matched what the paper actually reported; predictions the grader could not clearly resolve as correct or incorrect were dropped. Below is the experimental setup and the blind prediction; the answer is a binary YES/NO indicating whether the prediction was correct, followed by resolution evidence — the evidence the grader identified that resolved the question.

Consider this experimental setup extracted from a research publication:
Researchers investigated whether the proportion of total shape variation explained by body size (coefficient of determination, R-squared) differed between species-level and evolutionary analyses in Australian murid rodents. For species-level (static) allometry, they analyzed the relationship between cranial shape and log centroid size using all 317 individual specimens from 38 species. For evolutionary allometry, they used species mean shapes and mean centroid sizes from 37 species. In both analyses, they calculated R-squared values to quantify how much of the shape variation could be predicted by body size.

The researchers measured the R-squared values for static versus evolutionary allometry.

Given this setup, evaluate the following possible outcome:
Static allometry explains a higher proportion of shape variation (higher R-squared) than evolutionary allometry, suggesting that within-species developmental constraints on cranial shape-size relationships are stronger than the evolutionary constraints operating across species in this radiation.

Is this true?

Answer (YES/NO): NO